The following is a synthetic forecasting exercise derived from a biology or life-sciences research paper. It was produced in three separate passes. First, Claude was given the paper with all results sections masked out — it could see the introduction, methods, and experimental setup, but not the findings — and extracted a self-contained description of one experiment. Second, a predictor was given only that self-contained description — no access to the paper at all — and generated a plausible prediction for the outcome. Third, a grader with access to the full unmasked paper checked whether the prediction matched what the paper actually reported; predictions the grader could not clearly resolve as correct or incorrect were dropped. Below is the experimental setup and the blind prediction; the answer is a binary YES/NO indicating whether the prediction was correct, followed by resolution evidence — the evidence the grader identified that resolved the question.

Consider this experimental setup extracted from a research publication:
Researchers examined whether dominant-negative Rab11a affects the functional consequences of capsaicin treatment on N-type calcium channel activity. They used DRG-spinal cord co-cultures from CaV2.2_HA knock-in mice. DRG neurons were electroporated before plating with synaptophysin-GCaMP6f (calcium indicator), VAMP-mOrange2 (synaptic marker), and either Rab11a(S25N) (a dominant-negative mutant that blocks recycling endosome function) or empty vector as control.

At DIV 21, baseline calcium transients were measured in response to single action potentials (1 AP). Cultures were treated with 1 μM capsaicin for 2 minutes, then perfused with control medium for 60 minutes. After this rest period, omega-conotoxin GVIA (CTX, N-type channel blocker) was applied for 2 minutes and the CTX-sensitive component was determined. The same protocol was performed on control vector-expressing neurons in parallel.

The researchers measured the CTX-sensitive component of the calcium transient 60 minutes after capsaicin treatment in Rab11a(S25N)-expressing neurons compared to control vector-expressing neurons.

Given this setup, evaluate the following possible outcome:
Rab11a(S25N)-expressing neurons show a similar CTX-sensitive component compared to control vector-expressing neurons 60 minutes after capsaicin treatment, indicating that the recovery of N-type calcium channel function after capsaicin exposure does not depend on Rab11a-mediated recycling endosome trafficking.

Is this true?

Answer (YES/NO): NO